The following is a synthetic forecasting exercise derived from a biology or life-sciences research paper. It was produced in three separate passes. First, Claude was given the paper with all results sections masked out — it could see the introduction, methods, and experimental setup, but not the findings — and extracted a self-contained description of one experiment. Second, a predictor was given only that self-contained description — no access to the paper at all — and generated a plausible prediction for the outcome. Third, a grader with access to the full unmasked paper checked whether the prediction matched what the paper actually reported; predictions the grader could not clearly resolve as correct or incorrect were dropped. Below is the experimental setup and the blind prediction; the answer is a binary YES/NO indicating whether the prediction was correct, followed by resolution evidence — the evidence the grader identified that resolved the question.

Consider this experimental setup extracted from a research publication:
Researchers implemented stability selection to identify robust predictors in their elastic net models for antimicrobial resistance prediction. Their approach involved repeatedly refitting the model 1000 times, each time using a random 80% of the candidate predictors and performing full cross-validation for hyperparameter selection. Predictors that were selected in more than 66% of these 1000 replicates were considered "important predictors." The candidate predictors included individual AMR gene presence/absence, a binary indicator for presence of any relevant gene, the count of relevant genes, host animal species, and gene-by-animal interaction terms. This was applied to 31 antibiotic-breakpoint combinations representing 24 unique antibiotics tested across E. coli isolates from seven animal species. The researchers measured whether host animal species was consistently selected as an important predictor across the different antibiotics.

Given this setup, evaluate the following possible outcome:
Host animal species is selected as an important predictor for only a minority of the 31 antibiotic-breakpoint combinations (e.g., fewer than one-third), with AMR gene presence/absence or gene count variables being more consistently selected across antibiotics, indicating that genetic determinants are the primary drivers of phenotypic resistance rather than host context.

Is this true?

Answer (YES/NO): NO